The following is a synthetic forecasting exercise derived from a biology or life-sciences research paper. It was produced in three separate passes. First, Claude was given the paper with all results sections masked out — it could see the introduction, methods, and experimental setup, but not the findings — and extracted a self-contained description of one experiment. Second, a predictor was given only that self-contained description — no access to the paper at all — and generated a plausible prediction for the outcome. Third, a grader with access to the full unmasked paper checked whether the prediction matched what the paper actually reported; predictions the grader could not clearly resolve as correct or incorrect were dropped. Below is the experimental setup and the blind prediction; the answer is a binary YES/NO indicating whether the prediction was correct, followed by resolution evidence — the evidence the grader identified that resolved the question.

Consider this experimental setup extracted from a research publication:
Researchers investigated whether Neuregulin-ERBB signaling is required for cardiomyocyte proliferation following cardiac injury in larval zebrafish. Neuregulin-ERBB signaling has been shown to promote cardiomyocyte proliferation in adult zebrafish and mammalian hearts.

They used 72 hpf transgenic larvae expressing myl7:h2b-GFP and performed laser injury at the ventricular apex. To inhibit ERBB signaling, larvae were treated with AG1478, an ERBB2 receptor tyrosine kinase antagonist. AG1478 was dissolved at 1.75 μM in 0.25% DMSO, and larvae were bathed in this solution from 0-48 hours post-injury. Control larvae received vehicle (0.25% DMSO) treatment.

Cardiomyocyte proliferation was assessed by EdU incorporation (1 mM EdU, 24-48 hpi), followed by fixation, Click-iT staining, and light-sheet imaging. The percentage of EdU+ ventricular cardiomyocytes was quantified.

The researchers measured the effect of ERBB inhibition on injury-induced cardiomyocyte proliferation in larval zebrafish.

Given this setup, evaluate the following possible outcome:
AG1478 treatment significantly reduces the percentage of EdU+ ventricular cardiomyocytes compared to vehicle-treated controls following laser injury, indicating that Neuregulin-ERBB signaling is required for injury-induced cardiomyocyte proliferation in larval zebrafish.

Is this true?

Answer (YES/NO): NO